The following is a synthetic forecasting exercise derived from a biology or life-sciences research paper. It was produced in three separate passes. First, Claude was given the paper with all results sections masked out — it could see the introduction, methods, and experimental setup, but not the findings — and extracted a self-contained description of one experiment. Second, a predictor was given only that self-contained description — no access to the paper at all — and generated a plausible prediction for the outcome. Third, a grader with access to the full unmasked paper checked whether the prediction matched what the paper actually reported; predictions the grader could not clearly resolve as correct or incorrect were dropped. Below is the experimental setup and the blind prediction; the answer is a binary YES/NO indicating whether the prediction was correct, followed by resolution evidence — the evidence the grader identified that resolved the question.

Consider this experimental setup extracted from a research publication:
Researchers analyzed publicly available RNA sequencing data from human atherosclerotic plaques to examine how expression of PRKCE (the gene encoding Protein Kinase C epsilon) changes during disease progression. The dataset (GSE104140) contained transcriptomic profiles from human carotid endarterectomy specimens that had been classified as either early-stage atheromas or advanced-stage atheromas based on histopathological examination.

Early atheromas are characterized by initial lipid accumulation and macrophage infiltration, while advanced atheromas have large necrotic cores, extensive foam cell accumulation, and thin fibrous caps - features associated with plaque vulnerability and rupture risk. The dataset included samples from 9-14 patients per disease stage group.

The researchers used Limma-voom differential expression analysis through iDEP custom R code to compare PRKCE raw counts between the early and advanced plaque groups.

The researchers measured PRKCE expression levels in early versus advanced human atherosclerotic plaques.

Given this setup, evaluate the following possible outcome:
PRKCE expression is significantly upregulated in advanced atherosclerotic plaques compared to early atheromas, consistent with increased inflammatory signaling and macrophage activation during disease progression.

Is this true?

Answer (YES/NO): NO